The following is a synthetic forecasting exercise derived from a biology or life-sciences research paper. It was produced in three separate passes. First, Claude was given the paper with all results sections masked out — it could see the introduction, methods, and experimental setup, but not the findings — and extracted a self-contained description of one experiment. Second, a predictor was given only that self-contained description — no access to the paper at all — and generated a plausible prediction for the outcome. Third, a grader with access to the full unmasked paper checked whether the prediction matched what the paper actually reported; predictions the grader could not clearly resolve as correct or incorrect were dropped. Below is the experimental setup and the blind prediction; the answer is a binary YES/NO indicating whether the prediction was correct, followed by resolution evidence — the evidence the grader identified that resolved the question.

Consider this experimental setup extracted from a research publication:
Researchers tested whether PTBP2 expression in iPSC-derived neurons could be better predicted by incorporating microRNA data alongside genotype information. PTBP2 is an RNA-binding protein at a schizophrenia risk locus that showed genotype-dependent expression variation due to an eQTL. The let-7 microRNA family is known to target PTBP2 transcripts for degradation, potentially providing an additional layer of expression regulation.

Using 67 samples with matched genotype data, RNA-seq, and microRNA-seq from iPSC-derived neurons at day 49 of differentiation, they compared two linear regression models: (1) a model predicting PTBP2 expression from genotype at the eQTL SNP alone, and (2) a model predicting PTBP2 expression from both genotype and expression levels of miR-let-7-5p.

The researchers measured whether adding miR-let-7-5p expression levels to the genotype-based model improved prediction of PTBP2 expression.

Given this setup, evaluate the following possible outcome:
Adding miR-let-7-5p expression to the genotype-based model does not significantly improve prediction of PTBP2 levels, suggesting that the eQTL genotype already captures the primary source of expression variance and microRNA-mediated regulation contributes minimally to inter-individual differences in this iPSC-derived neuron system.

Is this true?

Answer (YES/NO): NO